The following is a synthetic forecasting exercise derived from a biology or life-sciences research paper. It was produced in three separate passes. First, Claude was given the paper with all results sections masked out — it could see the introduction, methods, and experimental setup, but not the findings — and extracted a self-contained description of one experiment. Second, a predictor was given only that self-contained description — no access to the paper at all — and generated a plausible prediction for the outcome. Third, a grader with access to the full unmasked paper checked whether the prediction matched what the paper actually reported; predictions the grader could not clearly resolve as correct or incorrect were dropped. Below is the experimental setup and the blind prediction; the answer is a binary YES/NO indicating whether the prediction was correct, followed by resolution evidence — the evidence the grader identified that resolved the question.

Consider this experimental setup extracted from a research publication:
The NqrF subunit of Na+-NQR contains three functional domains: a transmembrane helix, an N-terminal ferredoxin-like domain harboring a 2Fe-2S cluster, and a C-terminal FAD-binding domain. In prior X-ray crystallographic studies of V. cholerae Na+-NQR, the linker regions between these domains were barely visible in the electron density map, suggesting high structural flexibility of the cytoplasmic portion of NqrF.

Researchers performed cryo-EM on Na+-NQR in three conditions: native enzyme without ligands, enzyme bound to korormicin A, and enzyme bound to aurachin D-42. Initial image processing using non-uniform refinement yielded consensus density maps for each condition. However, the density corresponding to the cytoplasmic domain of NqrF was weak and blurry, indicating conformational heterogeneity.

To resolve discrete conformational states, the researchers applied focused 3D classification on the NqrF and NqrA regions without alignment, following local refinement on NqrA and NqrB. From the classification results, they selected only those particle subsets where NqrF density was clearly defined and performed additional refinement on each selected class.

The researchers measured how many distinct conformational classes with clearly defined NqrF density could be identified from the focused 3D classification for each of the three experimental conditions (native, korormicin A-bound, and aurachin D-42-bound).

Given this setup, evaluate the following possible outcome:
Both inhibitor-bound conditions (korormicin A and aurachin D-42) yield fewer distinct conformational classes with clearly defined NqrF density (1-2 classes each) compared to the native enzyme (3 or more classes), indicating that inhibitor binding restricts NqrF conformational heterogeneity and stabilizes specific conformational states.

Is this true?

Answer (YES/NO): YES